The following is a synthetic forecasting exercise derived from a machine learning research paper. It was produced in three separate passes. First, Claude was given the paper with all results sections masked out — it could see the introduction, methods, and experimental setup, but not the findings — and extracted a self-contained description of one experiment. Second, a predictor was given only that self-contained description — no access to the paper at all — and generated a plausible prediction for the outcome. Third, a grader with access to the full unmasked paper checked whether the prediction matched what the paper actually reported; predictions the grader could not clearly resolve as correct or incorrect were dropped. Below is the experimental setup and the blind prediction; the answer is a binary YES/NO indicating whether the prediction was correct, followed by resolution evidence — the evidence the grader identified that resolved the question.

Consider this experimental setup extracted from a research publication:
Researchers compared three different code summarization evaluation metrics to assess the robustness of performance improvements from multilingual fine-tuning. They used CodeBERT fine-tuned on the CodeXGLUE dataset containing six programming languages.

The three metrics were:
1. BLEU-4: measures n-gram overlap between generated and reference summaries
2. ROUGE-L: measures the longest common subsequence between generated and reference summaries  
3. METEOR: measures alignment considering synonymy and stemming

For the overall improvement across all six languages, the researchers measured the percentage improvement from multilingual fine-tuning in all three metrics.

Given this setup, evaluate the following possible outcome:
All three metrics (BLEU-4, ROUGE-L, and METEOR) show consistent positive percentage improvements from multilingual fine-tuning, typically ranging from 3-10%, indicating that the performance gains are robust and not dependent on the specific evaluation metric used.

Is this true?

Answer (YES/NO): YES